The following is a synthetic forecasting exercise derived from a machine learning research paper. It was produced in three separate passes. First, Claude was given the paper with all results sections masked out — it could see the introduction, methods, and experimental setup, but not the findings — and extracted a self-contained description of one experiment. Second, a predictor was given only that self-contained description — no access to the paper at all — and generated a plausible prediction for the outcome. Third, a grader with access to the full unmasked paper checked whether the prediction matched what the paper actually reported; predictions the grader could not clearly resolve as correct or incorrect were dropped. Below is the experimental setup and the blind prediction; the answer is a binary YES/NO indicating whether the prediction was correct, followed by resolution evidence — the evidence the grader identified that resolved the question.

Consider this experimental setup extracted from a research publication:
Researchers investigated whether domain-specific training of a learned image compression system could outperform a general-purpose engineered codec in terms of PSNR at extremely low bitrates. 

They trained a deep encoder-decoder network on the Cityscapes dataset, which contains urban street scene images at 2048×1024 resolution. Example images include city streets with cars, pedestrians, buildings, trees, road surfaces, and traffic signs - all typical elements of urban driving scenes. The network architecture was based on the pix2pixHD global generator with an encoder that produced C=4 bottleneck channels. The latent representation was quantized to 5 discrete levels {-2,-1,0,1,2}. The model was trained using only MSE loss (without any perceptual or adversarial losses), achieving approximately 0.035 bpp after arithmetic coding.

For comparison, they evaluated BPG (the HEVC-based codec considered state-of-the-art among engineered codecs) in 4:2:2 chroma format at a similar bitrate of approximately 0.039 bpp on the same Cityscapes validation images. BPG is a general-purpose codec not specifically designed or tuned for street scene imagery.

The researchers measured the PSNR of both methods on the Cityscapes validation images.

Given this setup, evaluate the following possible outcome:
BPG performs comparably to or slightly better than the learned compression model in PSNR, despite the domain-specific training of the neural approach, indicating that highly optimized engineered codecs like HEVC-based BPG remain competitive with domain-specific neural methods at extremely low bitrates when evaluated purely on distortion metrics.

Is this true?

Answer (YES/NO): YES